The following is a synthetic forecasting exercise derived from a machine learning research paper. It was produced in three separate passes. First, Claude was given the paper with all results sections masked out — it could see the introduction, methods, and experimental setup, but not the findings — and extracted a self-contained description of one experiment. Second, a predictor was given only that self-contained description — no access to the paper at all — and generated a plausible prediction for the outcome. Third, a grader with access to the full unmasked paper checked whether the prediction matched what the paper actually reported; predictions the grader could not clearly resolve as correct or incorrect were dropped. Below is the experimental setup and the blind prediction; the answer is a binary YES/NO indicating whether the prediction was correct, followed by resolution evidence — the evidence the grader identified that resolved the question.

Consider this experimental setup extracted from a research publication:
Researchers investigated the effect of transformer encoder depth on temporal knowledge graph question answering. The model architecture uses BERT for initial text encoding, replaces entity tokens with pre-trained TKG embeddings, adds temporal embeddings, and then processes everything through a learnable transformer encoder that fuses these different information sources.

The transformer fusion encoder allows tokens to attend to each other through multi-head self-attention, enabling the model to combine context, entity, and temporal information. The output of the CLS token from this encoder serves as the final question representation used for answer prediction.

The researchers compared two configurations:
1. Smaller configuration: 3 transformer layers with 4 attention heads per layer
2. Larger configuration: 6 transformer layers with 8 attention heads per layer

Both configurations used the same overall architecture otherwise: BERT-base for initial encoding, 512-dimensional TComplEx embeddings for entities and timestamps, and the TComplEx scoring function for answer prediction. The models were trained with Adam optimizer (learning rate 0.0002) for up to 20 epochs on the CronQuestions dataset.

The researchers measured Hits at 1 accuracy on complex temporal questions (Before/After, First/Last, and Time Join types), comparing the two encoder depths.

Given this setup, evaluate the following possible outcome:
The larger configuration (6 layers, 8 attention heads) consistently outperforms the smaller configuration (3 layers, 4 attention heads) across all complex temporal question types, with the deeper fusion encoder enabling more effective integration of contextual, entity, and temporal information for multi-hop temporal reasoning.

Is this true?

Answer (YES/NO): NO